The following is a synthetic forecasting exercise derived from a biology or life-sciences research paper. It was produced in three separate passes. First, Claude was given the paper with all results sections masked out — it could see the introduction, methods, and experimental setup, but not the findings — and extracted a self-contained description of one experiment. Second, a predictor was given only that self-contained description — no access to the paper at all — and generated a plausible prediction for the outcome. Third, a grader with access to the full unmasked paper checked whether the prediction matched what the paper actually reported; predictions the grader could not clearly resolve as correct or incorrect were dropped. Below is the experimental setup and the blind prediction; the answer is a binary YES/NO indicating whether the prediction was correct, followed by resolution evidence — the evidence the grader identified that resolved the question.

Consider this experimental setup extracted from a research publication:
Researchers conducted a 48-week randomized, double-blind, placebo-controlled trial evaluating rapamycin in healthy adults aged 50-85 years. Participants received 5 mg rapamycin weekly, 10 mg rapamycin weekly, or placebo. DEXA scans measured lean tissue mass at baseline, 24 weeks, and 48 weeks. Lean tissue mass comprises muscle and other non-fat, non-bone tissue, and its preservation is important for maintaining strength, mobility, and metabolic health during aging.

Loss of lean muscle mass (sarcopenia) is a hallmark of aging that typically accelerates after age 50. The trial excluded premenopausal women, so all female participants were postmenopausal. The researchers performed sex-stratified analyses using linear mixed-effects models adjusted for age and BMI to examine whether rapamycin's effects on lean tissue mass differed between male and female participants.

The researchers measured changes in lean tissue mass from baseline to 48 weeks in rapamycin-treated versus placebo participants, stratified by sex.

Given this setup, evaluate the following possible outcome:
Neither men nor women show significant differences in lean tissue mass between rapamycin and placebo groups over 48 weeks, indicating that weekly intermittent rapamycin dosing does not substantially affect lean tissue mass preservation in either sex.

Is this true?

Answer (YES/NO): NO